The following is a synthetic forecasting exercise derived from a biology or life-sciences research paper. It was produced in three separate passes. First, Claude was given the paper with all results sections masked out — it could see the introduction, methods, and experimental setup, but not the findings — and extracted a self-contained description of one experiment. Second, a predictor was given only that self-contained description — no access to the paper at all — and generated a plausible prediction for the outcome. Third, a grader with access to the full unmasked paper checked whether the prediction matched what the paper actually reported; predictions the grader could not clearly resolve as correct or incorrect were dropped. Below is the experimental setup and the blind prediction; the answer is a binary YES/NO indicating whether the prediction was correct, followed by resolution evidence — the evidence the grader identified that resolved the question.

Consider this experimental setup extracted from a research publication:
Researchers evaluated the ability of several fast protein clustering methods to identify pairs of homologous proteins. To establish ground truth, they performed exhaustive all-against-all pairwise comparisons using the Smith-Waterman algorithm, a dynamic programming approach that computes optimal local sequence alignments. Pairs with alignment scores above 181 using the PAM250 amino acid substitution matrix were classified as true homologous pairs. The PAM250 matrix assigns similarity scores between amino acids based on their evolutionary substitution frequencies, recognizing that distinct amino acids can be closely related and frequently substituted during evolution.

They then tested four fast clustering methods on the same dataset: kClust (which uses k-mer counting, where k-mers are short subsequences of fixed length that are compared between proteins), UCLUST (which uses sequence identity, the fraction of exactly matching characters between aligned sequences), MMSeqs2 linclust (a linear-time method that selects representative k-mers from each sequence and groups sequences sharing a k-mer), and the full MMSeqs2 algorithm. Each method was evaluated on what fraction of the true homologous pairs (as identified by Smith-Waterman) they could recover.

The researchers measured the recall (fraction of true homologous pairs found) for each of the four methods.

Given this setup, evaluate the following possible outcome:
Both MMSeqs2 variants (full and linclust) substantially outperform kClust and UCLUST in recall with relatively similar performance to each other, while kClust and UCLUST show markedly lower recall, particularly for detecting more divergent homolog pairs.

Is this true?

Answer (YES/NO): NO